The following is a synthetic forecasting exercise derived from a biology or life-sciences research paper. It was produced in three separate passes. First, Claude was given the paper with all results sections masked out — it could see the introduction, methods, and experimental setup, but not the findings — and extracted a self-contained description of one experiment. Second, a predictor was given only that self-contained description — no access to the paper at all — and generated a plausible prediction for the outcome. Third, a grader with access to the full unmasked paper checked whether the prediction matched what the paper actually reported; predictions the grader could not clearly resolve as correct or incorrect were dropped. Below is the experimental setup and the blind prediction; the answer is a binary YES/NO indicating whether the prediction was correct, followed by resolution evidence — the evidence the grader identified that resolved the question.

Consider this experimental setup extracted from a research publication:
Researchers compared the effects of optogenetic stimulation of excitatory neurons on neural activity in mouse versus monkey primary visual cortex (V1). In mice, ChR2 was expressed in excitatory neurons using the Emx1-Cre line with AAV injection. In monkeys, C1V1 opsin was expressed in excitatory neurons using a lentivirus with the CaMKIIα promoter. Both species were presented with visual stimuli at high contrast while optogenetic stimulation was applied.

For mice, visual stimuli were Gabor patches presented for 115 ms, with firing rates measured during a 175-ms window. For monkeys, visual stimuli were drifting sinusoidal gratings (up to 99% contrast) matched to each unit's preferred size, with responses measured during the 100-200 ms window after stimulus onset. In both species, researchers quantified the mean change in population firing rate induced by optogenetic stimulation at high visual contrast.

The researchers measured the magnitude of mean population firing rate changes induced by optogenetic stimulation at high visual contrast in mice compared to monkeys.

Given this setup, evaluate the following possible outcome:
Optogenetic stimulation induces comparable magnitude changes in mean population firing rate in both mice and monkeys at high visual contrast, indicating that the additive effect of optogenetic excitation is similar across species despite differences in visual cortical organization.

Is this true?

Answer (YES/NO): NO